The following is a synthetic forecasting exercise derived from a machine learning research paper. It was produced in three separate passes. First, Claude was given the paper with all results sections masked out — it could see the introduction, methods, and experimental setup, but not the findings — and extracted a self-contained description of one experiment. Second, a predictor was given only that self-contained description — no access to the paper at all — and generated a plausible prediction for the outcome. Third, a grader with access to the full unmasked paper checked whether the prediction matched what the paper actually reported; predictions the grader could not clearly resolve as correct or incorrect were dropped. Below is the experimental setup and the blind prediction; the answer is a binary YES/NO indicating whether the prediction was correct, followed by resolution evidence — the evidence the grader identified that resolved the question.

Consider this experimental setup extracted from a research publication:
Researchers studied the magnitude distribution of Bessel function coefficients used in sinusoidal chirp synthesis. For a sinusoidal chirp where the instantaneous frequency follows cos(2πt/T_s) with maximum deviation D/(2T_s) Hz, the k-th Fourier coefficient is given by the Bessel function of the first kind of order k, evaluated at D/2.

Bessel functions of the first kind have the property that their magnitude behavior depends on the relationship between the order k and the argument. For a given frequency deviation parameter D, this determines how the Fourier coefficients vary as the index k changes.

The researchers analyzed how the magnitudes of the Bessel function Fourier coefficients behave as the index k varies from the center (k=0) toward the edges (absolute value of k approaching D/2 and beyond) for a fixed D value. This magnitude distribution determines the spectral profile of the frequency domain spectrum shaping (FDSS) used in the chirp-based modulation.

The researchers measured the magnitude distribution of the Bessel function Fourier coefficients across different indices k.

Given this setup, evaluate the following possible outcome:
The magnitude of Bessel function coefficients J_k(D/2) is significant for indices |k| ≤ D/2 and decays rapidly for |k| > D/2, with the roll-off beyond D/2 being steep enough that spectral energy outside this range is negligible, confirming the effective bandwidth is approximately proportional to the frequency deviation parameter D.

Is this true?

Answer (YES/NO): YES